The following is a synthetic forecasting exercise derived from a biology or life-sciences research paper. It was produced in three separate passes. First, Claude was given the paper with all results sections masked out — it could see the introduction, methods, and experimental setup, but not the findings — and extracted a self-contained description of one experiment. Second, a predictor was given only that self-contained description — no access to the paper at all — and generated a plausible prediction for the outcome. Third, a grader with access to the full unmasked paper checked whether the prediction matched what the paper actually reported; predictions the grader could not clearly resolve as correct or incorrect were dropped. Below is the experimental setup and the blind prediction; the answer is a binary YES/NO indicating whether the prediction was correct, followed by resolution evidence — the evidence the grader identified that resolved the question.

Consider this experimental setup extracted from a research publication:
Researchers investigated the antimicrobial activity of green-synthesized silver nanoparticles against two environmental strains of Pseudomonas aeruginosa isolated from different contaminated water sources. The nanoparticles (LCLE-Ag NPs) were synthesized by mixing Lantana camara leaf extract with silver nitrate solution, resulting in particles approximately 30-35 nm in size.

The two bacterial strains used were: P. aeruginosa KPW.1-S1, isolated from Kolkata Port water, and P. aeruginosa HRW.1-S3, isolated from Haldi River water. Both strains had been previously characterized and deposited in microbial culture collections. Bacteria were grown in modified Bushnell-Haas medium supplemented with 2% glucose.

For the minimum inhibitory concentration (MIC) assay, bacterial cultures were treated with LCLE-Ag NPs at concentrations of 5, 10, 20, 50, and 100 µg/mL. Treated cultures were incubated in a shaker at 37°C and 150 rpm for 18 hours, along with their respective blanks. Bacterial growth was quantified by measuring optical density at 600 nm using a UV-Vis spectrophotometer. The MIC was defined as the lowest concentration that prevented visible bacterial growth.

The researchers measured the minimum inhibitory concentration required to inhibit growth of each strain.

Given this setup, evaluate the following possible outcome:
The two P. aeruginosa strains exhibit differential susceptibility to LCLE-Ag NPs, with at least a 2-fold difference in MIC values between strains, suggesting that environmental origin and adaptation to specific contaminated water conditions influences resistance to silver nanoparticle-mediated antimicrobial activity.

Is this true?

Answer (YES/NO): NO